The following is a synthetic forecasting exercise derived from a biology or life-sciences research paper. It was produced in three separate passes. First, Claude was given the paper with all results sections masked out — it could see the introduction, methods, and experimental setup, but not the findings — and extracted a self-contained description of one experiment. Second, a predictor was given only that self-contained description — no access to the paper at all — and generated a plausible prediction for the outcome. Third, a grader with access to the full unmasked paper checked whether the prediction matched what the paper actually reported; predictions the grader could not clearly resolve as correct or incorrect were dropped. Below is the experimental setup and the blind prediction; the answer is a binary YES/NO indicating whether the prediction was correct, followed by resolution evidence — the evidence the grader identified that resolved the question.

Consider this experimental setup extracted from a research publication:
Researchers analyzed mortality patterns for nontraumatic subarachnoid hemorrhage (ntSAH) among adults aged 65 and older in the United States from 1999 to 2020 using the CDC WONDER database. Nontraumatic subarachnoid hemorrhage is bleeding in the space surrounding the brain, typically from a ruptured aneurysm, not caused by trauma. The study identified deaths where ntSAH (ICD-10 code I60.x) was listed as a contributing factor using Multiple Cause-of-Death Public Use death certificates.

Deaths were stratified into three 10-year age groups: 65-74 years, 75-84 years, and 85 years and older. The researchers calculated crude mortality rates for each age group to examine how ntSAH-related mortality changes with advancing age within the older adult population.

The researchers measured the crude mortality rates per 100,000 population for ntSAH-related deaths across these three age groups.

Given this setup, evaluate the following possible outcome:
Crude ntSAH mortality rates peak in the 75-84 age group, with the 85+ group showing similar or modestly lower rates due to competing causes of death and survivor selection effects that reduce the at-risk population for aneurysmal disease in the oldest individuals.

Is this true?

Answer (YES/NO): NO